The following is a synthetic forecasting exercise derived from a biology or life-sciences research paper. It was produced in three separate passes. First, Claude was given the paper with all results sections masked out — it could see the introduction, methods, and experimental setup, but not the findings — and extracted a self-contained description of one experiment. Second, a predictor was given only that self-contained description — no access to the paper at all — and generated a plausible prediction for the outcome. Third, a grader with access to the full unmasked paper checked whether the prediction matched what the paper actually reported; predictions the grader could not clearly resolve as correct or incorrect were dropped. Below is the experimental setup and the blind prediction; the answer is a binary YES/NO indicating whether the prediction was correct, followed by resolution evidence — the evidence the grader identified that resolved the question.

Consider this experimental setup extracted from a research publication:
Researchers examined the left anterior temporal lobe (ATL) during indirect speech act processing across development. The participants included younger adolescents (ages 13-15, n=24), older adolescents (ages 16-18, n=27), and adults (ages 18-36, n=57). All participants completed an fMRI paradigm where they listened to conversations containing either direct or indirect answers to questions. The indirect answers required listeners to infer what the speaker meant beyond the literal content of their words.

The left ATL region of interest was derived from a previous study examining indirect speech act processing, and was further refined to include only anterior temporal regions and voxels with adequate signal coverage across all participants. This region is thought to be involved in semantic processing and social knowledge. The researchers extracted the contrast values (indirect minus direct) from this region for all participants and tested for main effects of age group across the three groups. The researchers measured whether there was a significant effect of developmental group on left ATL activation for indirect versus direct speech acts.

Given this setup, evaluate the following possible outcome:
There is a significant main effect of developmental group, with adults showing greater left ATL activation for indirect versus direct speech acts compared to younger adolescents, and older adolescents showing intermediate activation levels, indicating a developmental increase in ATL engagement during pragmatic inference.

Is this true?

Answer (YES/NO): NO